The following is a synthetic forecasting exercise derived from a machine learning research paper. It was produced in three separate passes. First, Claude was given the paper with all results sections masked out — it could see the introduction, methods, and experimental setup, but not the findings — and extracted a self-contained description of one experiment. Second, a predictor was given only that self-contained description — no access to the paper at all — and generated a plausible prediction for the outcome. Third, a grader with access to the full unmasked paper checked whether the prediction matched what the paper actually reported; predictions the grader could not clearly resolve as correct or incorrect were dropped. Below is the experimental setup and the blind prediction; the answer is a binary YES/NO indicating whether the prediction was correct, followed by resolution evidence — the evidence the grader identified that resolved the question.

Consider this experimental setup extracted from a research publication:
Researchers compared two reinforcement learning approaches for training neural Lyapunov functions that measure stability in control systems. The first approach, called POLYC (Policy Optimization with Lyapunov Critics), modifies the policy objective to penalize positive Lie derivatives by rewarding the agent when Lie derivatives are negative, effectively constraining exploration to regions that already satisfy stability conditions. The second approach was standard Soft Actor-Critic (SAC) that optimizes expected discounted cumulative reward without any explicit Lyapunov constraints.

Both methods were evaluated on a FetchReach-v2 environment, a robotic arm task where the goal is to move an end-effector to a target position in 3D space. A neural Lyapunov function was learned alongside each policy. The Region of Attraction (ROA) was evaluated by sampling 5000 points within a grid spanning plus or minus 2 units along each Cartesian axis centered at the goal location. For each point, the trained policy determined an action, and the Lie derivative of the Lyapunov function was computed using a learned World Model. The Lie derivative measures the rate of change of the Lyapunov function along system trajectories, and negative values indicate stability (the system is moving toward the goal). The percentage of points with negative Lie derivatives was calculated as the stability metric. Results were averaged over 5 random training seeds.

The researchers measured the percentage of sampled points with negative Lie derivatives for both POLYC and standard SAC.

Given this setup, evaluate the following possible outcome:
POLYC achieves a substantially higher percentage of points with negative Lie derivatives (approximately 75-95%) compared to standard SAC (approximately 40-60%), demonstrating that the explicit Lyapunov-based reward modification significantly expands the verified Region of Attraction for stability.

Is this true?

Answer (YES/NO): NO